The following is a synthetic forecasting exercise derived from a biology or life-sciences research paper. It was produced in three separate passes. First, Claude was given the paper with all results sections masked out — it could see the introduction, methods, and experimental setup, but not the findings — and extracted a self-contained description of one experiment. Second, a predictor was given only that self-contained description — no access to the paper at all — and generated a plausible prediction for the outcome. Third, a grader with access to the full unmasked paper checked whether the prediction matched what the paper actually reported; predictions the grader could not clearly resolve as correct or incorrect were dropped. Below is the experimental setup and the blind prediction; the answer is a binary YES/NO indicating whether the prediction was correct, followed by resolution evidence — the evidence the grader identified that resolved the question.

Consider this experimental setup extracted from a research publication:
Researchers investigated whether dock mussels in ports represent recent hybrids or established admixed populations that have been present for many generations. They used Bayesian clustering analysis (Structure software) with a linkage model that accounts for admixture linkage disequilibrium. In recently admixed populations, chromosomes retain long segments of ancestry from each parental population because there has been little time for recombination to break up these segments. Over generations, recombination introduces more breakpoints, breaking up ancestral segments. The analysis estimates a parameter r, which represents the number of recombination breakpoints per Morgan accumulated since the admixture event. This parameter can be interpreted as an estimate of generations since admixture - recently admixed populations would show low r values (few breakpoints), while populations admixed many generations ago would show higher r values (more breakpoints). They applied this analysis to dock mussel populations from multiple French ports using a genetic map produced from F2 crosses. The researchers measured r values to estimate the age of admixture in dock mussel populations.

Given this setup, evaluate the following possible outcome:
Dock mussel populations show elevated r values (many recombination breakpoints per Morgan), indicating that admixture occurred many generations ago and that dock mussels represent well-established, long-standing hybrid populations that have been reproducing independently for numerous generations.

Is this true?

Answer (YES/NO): NO